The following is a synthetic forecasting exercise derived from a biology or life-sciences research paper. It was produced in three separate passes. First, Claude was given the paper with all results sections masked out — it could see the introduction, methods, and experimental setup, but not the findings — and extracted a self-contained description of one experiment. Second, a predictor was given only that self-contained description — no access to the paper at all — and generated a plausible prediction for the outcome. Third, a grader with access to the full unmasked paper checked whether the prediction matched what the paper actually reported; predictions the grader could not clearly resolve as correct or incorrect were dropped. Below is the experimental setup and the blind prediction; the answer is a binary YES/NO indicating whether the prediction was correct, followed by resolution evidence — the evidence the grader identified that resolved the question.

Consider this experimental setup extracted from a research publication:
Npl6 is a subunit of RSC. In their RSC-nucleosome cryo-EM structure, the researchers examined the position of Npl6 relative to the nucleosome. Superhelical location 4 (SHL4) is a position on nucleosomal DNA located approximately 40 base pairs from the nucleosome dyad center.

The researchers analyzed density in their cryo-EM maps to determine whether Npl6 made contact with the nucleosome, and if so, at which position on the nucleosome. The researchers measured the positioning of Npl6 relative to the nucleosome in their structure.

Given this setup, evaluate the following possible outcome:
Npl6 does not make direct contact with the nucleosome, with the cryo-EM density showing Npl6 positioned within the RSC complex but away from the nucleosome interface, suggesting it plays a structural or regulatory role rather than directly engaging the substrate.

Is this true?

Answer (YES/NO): NO